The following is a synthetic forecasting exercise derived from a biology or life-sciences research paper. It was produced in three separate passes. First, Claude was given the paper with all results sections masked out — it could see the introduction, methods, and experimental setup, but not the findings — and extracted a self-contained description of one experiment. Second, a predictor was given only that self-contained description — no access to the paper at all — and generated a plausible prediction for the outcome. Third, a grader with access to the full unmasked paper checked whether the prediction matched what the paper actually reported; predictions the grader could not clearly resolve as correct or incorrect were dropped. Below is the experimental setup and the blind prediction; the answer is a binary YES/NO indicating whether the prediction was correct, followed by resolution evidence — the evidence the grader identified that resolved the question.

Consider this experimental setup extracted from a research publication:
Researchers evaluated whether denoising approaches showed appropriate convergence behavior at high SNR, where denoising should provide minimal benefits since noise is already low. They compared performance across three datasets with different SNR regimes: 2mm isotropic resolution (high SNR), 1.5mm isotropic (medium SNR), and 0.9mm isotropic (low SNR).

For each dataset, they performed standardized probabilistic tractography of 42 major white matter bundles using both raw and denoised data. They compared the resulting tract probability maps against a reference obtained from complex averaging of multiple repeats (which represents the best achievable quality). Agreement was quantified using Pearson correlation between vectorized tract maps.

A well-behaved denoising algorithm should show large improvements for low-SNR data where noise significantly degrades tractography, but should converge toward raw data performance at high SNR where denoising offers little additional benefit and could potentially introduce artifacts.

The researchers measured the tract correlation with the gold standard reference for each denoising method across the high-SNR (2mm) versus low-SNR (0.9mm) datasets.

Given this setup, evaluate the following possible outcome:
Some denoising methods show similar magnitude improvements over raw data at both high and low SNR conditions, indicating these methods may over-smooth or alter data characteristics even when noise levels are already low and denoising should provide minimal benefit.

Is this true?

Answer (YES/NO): NO